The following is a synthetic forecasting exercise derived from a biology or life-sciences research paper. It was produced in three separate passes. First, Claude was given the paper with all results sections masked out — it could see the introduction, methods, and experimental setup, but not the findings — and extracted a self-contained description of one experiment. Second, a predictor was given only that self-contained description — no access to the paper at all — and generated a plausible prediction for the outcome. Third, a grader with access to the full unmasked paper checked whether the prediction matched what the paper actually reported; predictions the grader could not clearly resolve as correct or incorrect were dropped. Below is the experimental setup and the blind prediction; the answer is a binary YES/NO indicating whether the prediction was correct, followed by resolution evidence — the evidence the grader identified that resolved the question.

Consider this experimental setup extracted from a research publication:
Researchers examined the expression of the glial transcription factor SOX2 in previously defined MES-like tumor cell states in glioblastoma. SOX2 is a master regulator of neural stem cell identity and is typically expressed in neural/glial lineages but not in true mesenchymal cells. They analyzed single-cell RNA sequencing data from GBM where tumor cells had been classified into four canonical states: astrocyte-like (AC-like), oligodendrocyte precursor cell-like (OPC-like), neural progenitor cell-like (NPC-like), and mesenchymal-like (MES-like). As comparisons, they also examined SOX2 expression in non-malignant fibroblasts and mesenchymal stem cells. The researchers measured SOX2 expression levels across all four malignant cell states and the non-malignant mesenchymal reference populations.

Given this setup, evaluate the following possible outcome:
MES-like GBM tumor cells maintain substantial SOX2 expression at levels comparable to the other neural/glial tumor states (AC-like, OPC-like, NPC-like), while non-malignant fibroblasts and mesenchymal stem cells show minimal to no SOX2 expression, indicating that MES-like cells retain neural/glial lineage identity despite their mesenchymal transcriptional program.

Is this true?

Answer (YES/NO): YES